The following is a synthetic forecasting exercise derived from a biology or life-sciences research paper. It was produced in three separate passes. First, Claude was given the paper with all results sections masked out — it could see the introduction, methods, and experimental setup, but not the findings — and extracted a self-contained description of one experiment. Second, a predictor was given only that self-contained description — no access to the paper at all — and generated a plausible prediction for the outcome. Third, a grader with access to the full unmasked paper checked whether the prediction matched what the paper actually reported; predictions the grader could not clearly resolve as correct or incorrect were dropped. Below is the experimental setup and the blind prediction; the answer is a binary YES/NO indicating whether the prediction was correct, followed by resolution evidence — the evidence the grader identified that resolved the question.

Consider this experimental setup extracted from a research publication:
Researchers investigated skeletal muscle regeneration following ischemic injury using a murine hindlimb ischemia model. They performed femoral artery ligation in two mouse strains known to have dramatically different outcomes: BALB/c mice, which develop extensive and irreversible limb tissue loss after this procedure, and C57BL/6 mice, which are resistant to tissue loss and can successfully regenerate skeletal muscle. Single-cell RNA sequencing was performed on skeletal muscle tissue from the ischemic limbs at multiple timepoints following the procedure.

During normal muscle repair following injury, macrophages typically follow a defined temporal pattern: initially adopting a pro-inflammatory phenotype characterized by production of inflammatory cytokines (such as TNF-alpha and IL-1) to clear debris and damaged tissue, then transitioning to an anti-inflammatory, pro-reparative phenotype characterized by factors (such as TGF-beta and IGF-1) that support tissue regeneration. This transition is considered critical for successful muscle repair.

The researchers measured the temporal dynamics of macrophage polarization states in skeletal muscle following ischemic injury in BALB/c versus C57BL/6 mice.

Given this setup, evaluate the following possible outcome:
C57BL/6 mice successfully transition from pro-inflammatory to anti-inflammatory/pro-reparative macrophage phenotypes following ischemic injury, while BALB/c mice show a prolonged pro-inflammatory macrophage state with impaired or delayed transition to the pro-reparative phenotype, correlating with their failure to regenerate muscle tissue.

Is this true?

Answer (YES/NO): YES